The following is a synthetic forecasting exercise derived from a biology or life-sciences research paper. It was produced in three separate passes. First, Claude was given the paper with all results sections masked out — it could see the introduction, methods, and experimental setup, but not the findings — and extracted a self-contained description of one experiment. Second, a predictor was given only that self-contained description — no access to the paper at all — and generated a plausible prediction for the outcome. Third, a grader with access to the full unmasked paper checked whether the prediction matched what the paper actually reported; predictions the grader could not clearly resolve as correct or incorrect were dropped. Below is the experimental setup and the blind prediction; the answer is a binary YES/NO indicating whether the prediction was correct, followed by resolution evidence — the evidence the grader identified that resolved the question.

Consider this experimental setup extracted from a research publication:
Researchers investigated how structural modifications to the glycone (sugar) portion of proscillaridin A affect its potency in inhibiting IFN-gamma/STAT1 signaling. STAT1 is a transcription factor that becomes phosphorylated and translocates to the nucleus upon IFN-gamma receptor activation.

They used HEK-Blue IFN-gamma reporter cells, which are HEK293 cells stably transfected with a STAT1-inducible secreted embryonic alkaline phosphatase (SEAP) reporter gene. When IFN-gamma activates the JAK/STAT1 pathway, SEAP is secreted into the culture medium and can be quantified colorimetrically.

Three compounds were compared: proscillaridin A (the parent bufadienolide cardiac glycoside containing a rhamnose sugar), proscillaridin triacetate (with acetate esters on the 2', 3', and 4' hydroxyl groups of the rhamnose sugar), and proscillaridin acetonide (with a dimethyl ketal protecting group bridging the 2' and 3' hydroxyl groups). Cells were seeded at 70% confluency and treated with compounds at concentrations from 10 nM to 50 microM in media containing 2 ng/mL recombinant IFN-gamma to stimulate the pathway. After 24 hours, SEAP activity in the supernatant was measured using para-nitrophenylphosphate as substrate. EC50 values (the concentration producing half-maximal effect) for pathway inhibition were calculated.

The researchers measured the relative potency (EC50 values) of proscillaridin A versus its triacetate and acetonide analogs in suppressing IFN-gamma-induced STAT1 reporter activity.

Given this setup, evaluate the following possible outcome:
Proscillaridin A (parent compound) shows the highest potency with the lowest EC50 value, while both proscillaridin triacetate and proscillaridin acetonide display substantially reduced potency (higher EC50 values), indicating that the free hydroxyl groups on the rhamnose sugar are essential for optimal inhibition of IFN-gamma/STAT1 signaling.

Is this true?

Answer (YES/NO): NO